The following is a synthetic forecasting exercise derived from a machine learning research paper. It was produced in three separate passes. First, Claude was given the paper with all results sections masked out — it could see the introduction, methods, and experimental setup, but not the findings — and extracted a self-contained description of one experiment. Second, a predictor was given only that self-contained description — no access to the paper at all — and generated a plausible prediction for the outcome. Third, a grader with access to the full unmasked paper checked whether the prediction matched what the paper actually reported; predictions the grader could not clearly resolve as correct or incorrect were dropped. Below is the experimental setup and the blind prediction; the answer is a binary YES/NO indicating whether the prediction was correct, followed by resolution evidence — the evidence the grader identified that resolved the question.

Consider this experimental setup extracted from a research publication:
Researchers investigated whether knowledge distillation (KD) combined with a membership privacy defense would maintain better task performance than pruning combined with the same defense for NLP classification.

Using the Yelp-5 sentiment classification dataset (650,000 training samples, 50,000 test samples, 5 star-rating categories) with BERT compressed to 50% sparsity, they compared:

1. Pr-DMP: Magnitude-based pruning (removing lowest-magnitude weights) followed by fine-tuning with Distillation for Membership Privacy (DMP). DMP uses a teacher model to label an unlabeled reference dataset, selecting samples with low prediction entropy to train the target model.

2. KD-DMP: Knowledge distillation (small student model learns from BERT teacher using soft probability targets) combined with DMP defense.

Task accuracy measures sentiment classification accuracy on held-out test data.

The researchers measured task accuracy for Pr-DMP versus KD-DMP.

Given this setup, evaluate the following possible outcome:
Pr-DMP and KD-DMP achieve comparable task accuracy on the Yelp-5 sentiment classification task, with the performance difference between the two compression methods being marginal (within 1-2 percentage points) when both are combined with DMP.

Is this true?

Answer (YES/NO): YES